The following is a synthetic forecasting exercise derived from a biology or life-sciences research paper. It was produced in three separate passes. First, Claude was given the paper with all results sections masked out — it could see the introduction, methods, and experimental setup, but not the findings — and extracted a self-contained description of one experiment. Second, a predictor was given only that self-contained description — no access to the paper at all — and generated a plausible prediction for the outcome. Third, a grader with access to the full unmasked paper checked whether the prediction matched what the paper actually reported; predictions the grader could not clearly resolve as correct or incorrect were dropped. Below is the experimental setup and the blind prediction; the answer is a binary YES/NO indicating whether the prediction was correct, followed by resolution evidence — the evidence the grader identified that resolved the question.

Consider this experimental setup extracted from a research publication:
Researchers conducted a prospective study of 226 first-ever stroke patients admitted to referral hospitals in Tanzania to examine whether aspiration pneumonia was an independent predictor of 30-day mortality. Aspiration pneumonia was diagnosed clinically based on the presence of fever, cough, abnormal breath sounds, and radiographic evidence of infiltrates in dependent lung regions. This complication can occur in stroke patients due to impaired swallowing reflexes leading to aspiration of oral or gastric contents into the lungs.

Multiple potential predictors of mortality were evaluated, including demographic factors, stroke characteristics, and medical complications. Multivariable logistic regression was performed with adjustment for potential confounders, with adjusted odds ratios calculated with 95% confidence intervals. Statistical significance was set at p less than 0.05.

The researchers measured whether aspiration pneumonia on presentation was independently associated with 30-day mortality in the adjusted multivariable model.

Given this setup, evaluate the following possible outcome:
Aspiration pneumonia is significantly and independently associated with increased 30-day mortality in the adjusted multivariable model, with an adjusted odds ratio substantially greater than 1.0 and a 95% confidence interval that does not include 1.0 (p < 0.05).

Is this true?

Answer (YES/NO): YES